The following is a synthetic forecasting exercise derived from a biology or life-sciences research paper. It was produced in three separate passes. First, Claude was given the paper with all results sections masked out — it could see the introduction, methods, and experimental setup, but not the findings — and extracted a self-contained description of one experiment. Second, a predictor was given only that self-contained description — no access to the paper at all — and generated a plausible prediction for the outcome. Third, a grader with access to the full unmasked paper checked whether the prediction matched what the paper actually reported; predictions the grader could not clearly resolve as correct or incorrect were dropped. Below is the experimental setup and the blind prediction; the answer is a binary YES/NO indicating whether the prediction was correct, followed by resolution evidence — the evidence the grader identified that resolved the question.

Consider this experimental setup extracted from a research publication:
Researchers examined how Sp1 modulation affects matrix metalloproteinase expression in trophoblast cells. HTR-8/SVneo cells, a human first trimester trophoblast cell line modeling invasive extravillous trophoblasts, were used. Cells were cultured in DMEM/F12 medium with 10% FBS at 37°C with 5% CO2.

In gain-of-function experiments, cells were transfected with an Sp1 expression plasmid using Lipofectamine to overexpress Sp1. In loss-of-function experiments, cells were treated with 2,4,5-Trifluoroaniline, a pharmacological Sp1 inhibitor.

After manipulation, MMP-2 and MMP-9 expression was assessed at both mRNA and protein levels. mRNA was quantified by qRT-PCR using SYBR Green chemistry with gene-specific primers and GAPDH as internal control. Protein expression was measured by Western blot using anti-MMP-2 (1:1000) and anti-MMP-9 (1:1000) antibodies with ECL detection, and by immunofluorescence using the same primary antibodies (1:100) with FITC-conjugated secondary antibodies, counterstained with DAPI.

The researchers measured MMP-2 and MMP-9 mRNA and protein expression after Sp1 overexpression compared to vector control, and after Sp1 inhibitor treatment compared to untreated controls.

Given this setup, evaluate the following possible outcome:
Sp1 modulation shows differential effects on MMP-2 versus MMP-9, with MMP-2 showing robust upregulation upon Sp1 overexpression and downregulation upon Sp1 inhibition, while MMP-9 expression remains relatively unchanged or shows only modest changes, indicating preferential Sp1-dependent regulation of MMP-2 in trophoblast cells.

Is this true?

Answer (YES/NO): NO